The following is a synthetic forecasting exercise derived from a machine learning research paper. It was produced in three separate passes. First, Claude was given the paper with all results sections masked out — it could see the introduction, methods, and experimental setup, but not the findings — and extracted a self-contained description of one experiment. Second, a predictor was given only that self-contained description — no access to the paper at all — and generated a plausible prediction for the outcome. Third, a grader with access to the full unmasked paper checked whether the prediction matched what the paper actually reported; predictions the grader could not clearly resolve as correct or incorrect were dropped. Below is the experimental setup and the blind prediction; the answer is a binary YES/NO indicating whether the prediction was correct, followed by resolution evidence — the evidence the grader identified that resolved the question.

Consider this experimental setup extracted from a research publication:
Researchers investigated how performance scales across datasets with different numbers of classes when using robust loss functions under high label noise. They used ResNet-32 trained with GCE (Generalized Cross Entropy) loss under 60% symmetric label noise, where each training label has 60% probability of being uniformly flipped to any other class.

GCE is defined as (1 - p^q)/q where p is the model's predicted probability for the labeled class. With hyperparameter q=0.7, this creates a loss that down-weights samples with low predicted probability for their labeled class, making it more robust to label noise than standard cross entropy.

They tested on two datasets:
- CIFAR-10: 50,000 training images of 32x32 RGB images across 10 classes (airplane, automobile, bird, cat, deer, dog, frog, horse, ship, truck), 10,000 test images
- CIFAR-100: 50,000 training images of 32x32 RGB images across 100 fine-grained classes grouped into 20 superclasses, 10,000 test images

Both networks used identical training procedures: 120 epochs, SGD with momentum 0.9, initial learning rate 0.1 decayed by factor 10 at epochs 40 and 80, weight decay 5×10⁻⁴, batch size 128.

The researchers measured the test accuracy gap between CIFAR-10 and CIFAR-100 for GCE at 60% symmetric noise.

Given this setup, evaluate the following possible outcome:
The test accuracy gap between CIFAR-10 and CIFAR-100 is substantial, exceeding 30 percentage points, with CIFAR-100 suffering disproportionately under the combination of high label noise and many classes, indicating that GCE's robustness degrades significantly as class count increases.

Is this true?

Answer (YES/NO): YES